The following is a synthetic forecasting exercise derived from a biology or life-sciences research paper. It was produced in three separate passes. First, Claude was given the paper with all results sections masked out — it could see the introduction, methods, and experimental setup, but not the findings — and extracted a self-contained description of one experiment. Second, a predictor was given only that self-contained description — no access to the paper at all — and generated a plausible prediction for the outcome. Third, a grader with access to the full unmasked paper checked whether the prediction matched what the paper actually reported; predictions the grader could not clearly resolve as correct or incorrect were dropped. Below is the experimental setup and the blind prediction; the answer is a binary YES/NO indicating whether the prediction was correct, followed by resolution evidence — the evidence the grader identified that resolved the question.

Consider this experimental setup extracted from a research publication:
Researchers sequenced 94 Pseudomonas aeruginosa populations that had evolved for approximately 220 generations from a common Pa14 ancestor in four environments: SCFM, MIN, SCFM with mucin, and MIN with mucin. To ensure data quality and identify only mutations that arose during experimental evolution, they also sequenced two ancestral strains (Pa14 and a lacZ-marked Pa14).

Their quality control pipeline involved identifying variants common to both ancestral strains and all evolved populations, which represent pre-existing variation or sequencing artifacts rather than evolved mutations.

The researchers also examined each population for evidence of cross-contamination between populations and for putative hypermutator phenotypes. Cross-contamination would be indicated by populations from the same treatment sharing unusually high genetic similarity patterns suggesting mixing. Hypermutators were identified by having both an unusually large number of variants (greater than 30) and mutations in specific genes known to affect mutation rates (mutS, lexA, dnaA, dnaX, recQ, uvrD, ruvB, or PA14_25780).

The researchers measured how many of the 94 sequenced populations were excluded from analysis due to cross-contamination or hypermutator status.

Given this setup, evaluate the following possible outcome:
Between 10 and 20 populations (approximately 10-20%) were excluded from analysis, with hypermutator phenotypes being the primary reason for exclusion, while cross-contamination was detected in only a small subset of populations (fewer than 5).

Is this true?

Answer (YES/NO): YES